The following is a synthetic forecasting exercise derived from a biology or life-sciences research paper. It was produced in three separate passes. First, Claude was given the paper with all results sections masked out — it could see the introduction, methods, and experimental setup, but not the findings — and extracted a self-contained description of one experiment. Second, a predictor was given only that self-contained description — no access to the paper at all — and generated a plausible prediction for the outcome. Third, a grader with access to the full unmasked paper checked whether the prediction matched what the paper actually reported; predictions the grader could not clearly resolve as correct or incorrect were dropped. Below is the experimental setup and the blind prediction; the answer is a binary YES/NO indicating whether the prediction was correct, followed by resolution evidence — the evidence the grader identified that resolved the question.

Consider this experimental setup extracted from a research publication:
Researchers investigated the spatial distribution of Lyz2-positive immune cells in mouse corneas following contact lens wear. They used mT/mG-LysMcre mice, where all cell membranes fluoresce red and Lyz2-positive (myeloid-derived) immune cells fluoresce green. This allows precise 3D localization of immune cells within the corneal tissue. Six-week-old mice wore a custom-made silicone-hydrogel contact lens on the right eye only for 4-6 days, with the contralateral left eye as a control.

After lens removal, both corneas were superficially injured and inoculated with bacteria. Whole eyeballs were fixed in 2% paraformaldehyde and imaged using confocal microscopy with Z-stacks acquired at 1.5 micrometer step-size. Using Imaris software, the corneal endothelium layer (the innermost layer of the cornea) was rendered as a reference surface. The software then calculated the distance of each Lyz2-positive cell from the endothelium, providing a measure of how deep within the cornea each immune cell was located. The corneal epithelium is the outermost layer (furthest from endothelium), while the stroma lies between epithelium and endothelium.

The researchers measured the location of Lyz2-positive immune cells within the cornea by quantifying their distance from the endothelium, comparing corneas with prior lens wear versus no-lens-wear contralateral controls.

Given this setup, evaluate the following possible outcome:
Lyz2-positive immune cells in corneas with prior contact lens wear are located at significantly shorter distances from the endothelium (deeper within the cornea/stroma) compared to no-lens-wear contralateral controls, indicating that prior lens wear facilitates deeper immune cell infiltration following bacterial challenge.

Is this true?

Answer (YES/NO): NO